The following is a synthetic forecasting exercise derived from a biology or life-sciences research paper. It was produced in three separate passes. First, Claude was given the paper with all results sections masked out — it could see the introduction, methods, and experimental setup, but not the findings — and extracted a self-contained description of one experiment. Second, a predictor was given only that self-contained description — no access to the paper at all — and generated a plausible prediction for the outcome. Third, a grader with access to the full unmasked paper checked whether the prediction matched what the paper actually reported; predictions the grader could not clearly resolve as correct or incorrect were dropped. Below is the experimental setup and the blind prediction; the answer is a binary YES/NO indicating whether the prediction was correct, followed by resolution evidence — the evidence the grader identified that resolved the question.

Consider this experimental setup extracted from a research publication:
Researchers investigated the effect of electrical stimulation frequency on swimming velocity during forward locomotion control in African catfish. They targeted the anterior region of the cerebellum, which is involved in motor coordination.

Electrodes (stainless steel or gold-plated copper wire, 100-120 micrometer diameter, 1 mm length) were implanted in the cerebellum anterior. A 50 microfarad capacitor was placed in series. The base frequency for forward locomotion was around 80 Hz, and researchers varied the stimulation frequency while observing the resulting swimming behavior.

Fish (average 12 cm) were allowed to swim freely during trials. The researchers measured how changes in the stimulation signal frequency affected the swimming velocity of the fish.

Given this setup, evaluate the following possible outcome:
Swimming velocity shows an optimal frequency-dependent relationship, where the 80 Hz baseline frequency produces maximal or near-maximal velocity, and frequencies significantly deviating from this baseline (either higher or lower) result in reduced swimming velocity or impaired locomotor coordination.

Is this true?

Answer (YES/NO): NO